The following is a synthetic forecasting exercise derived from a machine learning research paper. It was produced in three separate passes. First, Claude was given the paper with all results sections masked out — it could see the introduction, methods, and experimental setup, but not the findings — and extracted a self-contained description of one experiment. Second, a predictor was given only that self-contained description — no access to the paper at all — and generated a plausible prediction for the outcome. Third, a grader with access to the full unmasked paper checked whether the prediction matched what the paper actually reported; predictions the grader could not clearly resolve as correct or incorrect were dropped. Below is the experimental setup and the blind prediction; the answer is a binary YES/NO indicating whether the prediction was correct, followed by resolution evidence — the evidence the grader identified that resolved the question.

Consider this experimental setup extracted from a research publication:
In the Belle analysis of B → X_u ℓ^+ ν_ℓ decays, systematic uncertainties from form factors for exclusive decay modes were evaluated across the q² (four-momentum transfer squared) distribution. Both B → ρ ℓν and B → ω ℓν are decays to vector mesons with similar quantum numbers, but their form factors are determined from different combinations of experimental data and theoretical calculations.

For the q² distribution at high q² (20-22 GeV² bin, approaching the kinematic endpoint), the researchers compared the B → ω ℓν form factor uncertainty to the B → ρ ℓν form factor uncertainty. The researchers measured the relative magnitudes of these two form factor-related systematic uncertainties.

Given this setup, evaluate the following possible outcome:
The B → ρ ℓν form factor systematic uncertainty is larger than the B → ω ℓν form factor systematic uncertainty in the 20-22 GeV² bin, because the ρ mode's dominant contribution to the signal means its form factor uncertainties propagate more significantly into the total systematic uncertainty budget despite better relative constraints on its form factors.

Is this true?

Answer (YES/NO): NO